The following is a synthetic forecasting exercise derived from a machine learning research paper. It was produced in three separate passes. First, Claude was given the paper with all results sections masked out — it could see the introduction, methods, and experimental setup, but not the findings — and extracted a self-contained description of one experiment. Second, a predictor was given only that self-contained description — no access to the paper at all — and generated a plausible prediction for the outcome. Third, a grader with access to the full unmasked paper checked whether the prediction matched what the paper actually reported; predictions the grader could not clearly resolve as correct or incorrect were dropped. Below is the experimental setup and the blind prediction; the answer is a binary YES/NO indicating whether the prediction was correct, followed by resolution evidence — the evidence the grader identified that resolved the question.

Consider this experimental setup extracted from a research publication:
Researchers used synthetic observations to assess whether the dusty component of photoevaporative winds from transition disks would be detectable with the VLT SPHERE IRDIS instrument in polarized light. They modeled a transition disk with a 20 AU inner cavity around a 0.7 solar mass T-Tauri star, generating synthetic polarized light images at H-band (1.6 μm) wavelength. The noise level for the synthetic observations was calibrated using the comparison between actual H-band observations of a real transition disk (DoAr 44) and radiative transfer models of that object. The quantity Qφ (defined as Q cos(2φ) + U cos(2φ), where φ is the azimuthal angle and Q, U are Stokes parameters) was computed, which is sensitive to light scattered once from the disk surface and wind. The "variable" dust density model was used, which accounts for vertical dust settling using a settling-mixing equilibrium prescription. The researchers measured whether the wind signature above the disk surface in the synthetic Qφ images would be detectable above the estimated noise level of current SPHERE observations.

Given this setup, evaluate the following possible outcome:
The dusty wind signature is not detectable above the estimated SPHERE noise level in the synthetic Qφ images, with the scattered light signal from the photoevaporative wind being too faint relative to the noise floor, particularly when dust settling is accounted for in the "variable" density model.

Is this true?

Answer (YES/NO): YES